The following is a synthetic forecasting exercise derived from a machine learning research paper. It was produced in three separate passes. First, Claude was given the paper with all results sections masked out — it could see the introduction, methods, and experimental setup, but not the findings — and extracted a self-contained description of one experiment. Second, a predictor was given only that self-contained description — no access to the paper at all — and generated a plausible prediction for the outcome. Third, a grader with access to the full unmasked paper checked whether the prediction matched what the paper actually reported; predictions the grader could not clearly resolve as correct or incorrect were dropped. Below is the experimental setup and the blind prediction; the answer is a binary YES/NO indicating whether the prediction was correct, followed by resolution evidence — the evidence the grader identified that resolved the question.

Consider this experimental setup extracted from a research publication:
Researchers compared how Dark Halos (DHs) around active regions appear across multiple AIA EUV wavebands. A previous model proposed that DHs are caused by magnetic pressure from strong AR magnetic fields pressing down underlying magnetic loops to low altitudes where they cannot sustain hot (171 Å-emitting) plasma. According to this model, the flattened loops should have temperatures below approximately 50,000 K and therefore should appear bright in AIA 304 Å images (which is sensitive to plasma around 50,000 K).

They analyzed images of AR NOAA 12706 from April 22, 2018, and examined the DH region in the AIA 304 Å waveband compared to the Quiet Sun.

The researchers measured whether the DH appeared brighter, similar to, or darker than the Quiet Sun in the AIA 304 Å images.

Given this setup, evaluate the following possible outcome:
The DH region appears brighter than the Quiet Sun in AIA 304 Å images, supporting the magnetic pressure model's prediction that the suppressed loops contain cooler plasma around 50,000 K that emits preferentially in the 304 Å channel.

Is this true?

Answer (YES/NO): NO